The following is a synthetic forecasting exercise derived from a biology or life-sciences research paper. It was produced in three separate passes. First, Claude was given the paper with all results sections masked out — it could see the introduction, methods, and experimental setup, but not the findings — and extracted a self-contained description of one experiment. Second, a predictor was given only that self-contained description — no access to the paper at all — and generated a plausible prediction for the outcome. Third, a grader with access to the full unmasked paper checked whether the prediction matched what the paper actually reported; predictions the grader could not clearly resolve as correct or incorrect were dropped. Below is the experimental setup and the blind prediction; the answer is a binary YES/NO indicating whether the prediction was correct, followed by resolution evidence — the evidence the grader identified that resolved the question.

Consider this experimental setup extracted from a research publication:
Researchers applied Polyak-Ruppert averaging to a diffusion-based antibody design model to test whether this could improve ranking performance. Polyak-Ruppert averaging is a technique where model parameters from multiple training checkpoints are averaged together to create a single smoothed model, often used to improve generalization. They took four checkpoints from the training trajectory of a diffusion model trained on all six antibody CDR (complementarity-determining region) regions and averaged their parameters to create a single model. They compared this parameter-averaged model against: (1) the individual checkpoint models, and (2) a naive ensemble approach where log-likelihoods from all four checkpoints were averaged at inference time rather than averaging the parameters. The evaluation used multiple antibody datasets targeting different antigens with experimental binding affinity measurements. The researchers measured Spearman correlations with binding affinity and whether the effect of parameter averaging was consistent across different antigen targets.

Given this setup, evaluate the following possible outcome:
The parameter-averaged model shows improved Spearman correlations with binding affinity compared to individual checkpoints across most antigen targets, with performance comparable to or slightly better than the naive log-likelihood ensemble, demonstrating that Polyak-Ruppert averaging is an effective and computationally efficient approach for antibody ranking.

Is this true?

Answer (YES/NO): NO